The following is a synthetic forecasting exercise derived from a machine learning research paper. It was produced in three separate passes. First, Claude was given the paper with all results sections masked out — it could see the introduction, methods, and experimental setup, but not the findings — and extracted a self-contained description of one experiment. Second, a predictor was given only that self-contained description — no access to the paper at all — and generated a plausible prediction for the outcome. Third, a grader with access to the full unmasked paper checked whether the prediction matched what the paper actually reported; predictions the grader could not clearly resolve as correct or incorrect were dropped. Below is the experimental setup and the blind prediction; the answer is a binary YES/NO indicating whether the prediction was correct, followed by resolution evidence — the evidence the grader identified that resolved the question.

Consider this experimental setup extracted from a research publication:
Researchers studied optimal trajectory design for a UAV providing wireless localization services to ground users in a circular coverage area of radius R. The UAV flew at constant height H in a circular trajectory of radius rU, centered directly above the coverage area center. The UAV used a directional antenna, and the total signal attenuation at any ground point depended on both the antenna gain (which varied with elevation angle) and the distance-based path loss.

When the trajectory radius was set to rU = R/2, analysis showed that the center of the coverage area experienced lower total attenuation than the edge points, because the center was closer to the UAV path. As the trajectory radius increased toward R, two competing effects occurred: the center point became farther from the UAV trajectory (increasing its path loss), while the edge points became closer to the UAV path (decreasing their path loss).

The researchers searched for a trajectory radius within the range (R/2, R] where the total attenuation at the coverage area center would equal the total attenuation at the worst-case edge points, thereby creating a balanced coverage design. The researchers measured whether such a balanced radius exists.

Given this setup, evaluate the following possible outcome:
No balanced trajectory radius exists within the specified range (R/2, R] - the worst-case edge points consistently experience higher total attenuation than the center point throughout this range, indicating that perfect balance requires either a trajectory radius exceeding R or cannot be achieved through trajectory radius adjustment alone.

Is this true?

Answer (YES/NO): NO